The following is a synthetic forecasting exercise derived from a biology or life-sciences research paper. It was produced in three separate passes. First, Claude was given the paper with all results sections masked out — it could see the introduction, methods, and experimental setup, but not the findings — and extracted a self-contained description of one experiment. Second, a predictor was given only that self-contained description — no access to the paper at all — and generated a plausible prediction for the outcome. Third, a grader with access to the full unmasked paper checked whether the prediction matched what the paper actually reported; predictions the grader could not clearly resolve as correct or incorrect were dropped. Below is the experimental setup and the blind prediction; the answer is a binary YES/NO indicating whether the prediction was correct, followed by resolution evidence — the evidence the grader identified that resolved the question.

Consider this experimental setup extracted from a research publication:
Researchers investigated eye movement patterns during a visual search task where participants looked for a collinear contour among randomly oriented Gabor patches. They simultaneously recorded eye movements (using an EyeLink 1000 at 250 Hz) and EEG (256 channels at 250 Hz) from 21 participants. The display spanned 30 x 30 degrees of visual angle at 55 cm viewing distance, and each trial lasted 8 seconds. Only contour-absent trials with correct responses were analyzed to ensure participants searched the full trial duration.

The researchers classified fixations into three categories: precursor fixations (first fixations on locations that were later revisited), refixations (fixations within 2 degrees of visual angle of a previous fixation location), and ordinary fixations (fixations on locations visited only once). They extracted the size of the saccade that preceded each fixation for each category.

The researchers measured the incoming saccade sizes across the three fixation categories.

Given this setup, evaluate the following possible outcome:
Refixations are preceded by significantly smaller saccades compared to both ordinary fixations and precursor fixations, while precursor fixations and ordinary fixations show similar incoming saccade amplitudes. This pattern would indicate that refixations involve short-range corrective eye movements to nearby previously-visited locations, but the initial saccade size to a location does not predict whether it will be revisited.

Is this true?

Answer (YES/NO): NO